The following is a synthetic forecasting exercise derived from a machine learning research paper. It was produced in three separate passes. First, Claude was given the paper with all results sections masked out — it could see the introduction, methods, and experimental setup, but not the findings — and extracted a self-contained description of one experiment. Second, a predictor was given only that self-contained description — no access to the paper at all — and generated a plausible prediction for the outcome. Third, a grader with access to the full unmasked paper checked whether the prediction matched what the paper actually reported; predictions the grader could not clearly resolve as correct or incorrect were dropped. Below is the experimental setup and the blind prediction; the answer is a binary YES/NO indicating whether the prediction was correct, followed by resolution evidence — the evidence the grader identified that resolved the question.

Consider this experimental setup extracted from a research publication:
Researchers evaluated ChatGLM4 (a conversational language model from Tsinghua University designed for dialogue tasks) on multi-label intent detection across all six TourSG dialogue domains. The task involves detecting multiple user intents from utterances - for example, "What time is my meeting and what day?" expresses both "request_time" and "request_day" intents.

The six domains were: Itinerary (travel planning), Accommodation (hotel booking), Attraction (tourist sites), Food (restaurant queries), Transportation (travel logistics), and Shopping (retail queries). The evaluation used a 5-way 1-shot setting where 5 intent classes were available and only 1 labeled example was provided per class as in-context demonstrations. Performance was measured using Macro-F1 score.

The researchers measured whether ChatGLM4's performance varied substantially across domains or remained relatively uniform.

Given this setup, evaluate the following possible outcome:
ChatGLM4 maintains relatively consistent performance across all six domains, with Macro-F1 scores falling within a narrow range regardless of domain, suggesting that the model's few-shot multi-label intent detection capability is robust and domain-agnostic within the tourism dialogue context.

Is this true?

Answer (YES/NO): NO